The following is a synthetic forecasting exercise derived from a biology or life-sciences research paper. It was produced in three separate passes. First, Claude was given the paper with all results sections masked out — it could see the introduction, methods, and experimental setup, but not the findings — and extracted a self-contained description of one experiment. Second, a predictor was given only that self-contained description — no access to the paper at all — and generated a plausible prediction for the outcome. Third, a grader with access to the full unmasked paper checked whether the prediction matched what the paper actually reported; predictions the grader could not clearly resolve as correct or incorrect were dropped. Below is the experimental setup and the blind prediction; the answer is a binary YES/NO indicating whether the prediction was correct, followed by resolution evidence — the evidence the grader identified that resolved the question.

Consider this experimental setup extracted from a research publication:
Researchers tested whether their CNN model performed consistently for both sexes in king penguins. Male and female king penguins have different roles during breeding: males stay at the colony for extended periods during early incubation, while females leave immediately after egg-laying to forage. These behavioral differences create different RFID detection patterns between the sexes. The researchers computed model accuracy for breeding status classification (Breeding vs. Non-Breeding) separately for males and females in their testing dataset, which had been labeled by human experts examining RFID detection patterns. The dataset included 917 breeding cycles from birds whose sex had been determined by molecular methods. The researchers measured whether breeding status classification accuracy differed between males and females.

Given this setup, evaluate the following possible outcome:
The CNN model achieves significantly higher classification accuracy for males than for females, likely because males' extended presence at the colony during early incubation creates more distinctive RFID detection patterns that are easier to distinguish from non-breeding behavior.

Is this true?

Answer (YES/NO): NO